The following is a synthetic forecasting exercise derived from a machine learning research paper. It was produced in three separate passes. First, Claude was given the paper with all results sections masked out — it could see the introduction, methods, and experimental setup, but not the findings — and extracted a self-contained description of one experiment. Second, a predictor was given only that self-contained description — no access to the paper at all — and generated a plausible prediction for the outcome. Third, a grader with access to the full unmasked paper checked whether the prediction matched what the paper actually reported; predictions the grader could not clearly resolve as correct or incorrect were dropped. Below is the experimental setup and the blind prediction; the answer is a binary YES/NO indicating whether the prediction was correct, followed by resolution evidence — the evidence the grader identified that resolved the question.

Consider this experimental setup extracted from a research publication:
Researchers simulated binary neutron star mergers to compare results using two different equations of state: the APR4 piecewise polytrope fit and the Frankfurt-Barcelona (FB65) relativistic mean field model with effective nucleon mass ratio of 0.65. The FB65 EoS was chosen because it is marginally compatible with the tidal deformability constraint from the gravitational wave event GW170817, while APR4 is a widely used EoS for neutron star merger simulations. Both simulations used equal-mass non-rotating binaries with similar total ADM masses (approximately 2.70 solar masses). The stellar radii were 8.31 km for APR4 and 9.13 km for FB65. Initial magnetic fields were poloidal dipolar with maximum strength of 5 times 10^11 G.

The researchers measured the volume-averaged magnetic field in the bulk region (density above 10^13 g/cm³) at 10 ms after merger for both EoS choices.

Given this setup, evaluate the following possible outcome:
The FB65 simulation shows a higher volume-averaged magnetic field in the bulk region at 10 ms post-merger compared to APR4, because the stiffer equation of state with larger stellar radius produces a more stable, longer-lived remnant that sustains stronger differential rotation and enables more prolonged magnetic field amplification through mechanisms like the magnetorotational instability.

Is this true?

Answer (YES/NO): NO